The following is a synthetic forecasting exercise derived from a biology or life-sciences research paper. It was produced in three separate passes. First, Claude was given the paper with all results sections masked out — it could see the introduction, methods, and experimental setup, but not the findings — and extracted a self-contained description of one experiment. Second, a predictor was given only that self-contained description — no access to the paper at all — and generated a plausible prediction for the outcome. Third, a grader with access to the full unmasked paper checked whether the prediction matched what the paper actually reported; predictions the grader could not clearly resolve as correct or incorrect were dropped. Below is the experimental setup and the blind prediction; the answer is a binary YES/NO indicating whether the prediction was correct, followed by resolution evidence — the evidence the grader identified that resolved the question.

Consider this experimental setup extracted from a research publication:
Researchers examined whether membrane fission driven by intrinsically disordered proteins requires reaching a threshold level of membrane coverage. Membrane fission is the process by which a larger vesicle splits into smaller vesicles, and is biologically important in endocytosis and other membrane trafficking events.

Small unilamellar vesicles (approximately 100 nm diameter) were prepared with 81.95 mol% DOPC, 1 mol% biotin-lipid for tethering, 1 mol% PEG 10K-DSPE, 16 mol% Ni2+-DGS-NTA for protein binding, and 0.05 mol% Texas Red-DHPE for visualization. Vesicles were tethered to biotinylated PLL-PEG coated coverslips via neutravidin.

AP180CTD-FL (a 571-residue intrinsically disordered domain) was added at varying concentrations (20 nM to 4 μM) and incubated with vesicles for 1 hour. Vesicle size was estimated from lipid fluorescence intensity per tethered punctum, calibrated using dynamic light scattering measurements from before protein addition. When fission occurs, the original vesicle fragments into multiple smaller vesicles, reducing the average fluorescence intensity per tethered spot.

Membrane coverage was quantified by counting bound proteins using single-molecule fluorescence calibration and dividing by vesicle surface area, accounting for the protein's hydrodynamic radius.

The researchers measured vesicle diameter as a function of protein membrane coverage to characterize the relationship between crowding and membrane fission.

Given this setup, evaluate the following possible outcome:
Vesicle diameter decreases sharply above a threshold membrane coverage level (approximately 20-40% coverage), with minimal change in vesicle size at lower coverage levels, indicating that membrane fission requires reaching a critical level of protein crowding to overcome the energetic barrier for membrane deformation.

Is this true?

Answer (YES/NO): NO